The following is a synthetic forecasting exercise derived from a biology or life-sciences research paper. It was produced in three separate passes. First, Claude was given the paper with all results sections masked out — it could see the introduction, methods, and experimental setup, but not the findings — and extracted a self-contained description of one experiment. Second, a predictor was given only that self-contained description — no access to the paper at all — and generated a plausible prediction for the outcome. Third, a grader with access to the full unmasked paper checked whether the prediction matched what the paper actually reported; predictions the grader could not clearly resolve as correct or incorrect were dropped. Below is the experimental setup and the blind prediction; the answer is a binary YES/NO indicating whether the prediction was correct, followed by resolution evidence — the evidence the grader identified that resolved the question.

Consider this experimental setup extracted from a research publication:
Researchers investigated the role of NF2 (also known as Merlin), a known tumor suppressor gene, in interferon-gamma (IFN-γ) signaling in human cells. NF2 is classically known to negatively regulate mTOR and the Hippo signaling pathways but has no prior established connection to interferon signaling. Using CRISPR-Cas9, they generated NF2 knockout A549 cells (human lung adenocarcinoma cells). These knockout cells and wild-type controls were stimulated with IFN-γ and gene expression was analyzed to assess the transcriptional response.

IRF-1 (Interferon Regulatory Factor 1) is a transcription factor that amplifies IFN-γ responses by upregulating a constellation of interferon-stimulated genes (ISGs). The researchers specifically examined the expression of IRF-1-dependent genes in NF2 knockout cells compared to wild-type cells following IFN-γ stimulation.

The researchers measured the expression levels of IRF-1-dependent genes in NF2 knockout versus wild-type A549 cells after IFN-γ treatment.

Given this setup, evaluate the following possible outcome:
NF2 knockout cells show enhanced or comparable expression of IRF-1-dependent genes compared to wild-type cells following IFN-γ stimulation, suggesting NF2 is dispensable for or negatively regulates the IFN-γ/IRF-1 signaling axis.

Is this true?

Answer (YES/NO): NO